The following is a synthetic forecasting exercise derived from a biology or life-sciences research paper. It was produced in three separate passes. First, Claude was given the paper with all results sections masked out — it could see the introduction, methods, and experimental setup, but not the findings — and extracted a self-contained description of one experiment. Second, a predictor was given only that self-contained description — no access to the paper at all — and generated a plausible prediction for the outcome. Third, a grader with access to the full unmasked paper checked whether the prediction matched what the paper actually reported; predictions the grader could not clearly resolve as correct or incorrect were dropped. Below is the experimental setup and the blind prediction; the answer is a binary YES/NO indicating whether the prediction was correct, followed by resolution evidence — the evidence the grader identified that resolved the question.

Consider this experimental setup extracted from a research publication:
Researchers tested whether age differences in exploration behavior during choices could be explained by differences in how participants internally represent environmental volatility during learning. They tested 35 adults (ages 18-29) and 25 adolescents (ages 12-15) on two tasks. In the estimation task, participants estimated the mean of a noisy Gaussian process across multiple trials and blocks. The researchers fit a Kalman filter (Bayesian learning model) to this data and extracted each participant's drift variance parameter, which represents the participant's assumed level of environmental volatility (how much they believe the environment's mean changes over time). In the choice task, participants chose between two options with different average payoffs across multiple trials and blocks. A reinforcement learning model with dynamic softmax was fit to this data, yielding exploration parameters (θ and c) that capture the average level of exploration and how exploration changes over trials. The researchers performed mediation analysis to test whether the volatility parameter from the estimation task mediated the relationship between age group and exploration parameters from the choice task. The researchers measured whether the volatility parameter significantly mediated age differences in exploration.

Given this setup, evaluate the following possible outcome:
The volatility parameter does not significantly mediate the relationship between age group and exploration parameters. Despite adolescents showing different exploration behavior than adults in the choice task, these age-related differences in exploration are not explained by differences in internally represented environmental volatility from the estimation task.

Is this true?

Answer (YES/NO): NO